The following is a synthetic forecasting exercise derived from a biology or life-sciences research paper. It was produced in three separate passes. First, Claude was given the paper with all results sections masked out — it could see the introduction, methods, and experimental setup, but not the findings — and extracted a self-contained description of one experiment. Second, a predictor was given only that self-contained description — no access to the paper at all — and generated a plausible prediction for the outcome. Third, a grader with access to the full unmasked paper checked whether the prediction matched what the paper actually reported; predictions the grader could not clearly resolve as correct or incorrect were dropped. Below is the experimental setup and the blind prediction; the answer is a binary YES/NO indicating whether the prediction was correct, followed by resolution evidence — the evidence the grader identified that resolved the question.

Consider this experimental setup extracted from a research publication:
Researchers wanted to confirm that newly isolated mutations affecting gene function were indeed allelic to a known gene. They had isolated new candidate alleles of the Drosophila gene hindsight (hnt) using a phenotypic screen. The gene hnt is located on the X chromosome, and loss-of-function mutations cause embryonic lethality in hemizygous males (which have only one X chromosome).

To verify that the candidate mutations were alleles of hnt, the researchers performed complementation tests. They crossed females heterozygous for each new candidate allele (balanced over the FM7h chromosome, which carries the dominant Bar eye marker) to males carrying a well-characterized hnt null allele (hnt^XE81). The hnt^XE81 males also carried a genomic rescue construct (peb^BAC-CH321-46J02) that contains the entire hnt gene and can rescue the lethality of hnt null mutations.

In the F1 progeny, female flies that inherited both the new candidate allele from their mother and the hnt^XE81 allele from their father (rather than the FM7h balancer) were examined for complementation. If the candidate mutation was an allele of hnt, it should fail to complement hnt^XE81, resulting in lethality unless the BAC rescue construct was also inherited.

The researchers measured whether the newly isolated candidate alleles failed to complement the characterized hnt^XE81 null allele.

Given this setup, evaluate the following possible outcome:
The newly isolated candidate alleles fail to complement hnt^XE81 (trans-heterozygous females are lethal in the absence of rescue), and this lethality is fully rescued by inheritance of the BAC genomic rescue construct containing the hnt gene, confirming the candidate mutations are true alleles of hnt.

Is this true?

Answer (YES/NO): YES